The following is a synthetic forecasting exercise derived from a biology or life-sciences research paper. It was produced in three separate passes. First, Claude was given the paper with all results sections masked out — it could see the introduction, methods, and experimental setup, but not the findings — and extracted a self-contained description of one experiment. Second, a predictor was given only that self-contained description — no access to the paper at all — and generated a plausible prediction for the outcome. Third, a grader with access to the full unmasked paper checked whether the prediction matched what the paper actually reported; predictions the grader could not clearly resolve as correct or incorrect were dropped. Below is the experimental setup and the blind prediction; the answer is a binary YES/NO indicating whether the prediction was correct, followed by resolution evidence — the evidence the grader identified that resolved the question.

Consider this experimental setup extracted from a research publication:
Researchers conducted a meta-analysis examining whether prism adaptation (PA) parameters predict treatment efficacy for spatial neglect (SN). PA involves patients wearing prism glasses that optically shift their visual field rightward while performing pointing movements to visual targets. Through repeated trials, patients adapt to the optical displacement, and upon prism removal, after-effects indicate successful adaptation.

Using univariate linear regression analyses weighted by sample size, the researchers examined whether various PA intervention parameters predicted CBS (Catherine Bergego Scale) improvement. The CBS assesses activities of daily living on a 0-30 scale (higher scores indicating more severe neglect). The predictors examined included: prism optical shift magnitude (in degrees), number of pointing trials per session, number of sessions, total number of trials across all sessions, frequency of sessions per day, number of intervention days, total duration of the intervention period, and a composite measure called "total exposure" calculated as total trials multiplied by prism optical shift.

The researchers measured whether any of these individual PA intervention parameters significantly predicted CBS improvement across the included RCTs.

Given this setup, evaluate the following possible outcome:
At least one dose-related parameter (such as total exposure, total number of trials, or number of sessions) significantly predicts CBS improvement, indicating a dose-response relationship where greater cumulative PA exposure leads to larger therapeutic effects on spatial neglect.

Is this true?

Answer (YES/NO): NO